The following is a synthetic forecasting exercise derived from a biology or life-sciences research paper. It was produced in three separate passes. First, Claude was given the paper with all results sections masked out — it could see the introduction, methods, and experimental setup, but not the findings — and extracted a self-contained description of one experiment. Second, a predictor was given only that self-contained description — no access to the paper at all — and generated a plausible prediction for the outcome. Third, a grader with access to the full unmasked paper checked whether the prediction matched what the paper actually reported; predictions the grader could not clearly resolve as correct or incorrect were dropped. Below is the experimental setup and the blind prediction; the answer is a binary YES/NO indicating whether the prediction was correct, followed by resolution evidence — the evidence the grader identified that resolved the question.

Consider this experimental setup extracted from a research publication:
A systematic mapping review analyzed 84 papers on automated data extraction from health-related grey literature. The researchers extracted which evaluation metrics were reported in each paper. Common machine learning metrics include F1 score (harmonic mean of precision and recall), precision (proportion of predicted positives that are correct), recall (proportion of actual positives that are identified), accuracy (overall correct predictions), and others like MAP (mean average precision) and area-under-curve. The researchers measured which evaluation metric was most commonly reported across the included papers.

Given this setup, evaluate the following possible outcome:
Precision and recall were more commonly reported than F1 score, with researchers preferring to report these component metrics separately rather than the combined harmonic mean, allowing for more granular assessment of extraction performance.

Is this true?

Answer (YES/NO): NO